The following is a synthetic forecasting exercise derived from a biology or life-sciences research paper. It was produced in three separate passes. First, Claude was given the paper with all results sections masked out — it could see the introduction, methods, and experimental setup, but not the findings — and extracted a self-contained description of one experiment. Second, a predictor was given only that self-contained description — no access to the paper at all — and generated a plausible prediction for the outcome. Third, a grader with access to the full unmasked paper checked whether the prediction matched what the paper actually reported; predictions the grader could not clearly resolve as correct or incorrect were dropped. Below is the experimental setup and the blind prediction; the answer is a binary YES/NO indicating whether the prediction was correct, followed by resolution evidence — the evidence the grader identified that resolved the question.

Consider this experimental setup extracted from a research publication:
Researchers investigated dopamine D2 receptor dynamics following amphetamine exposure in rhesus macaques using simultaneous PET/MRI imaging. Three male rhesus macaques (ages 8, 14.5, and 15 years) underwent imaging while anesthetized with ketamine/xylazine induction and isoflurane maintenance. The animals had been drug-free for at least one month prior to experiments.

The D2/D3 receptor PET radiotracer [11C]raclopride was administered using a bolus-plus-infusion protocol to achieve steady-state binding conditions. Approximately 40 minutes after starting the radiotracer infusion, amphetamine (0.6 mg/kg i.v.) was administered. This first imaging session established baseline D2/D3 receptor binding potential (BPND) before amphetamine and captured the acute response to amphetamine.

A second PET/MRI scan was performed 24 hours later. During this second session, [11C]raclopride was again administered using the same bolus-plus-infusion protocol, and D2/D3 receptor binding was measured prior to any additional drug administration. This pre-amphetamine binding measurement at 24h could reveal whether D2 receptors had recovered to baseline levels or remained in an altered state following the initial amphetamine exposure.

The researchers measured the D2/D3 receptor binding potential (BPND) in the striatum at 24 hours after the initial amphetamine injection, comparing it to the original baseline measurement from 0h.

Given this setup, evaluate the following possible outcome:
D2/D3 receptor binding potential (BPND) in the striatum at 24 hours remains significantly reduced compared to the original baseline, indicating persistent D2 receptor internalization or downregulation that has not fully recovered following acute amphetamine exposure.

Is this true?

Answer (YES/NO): NO